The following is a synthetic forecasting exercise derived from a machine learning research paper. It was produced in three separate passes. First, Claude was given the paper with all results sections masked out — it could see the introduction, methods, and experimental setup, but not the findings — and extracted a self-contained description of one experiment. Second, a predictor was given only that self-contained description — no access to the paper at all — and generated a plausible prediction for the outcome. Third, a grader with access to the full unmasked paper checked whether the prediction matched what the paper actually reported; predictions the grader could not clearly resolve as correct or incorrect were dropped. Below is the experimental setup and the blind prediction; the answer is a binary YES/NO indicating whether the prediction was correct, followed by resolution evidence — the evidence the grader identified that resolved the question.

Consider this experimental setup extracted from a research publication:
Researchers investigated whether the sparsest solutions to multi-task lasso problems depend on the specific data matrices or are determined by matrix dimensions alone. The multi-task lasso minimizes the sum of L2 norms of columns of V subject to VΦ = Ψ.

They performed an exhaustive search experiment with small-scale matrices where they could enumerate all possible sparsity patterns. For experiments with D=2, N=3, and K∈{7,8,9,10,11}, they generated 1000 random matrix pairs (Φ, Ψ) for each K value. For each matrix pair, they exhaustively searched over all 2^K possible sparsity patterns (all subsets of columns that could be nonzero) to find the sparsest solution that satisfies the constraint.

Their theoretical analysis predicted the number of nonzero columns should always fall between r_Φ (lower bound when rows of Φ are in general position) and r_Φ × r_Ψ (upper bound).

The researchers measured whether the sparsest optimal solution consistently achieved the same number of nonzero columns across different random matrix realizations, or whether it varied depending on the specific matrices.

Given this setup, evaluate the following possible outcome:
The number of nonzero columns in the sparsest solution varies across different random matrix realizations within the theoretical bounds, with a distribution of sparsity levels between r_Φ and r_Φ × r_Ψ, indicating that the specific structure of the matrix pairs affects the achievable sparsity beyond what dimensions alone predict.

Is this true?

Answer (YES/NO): YES